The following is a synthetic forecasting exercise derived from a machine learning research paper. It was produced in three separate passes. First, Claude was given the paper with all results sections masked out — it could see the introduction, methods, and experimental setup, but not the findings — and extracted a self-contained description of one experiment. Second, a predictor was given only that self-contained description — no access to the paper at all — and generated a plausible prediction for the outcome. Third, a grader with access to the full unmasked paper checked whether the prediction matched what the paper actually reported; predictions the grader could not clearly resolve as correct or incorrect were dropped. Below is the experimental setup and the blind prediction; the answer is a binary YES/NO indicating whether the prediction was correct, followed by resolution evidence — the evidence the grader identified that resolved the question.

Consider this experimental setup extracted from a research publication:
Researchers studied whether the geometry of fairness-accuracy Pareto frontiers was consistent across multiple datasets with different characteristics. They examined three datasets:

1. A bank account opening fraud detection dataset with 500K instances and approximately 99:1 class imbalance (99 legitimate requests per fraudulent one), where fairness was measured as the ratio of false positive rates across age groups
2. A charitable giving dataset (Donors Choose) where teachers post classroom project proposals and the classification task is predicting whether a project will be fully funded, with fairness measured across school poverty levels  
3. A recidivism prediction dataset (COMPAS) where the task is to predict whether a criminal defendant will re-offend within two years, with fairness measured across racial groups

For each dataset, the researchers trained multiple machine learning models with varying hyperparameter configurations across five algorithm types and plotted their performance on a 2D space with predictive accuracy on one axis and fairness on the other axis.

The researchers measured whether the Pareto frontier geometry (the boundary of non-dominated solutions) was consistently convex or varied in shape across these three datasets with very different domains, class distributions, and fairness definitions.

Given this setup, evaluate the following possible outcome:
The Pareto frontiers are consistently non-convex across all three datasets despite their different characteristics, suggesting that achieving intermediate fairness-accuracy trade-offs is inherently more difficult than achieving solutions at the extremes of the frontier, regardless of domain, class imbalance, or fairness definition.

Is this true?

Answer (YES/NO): NO